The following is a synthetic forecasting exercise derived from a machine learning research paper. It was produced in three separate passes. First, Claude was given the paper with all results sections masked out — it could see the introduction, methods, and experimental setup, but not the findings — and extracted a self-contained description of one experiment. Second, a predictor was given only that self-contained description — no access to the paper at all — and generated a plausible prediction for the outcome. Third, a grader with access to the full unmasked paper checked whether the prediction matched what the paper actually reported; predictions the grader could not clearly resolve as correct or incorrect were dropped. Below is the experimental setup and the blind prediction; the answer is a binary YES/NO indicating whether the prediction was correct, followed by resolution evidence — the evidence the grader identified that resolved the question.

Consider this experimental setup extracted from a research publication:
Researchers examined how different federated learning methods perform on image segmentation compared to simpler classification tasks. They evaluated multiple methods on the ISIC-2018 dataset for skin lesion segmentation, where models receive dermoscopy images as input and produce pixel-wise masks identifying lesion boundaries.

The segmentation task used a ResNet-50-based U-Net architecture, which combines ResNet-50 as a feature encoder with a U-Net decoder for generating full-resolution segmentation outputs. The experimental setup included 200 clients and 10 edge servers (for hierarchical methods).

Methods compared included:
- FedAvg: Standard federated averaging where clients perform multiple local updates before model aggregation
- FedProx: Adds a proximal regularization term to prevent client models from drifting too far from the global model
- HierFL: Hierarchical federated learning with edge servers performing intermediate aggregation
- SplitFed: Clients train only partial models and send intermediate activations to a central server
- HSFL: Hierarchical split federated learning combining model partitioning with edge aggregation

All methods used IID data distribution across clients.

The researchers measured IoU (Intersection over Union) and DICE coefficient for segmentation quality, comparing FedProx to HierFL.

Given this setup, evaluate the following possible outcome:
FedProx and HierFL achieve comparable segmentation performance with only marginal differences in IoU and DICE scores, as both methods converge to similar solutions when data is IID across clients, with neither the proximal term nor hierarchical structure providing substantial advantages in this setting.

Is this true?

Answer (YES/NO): NO